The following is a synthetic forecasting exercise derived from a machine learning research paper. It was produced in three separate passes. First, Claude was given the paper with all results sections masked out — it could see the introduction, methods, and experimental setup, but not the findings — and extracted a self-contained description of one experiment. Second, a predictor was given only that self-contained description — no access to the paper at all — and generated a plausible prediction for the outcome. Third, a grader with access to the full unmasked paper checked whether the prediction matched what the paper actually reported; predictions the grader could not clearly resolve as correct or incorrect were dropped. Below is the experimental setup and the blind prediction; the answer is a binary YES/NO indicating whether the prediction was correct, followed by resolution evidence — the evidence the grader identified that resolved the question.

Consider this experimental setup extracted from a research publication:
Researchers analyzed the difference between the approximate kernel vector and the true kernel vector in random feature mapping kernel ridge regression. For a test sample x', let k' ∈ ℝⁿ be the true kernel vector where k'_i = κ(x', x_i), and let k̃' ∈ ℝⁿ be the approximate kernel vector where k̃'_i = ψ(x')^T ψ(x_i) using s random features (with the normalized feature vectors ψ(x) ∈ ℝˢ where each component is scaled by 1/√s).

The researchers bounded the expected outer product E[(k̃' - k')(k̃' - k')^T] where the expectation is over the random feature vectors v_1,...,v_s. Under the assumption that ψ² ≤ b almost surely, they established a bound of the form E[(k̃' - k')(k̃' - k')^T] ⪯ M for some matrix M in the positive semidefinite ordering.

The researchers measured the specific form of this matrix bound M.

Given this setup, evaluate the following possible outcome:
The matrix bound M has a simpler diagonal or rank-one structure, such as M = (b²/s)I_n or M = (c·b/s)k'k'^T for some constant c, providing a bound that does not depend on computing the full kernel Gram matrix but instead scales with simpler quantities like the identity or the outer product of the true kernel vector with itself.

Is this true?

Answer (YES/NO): NO